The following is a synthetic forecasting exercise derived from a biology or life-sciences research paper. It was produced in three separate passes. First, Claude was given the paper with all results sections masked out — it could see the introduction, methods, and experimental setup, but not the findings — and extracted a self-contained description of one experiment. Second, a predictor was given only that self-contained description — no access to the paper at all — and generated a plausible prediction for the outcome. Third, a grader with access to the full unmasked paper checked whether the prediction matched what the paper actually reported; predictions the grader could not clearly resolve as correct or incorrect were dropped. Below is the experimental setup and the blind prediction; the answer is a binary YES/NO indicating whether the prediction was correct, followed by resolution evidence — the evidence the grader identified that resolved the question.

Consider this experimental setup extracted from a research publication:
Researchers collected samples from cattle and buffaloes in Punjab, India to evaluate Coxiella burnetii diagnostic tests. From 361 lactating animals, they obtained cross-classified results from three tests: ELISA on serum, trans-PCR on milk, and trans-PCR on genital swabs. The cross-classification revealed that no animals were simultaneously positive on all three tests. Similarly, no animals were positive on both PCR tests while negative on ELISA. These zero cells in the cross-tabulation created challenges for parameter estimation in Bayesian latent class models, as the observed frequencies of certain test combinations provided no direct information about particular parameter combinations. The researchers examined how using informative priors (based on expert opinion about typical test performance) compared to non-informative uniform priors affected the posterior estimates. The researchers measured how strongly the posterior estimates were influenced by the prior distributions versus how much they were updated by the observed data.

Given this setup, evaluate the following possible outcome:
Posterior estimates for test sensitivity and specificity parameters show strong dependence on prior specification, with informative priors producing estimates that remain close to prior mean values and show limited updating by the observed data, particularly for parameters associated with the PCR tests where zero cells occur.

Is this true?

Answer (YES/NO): NO